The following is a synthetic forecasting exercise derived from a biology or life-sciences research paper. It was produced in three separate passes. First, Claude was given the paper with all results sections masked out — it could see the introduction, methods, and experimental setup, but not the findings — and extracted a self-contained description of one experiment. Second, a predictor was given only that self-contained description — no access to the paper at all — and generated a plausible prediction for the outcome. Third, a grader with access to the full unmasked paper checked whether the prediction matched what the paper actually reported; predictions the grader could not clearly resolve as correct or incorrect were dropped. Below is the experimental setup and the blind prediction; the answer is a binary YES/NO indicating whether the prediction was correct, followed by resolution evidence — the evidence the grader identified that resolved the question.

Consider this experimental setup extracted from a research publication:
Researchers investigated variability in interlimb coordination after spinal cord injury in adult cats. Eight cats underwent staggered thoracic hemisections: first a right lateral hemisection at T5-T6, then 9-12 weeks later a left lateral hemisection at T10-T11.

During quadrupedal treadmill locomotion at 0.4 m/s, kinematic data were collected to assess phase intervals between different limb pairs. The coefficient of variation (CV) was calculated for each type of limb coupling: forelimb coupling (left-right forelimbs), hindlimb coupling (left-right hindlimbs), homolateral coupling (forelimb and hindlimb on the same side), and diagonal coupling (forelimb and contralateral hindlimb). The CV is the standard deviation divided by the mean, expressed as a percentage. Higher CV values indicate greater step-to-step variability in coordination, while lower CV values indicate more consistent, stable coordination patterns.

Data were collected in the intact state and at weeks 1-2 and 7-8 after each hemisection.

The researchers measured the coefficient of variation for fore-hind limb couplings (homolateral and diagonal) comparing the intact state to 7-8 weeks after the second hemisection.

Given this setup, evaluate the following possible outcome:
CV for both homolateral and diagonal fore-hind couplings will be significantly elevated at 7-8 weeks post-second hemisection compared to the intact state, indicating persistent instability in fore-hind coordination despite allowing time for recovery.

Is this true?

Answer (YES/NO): NO